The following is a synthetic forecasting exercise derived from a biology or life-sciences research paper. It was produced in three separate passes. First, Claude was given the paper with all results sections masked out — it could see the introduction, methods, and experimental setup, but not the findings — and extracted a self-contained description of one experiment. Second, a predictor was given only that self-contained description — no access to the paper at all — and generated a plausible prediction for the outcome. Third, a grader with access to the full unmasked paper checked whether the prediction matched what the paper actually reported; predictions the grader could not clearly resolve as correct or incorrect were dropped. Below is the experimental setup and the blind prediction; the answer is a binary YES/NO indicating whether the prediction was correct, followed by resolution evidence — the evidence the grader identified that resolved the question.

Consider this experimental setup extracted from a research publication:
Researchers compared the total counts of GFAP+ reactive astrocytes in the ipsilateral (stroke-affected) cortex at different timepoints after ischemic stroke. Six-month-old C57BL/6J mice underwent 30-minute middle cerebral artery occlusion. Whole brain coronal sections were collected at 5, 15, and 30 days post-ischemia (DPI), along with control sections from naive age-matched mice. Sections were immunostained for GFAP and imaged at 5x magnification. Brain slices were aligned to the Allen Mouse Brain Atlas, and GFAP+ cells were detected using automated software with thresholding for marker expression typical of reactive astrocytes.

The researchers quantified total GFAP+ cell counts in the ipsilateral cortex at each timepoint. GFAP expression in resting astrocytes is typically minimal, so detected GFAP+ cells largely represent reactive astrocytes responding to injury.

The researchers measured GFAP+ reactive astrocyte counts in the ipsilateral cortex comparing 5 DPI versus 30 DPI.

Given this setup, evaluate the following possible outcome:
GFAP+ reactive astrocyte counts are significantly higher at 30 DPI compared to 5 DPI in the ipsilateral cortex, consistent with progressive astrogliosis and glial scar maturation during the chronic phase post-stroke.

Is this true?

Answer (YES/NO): YES